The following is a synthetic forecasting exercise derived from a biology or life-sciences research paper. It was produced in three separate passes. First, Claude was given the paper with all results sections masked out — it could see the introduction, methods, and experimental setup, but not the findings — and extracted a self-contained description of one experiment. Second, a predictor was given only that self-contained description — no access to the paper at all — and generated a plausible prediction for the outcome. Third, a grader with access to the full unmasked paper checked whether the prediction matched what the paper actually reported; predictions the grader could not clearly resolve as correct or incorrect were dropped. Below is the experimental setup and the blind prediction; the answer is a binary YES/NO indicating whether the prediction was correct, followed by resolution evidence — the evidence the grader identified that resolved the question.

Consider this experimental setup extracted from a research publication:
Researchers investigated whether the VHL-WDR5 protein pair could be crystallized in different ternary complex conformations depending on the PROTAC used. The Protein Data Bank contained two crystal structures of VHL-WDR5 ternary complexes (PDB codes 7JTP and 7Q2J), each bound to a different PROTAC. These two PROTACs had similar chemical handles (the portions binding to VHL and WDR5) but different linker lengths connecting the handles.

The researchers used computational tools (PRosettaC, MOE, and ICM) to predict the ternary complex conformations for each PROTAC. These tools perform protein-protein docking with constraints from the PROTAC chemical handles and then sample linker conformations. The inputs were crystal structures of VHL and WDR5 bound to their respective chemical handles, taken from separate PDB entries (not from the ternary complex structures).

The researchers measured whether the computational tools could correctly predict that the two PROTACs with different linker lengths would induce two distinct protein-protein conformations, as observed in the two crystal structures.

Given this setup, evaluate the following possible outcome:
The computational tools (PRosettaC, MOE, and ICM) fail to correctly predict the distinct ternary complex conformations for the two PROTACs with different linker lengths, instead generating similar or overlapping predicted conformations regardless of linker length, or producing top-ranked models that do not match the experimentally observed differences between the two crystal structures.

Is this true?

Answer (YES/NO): YES